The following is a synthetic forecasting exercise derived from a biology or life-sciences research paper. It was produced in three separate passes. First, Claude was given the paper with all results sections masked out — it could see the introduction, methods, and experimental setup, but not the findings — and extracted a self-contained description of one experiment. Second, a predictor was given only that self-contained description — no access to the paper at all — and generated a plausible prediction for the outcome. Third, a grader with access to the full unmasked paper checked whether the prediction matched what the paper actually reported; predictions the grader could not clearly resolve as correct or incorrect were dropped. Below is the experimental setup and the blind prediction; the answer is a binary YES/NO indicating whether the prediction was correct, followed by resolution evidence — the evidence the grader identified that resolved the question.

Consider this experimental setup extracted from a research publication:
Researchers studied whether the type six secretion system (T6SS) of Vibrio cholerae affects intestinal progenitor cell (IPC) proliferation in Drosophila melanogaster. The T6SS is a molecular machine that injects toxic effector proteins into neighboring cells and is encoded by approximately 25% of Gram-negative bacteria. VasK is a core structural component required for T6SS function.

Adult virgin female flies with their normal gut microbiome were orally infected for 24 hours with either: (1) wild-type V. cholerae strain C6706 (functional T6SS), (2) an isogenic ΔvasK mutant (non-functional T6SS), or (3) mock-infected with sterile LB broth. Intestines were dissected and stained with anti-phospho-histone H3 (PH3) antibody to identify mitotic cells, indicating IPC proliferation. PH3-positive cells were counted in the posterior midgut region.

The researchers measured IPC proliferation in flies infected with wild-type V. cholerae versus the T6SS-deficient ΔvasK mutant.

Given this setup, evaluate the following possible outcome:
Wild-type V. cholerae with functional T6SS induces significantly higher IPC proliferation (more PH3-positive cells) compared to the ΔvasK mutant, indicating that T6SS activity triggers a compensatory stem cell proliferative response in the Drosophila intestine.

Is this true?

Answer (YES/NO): NO